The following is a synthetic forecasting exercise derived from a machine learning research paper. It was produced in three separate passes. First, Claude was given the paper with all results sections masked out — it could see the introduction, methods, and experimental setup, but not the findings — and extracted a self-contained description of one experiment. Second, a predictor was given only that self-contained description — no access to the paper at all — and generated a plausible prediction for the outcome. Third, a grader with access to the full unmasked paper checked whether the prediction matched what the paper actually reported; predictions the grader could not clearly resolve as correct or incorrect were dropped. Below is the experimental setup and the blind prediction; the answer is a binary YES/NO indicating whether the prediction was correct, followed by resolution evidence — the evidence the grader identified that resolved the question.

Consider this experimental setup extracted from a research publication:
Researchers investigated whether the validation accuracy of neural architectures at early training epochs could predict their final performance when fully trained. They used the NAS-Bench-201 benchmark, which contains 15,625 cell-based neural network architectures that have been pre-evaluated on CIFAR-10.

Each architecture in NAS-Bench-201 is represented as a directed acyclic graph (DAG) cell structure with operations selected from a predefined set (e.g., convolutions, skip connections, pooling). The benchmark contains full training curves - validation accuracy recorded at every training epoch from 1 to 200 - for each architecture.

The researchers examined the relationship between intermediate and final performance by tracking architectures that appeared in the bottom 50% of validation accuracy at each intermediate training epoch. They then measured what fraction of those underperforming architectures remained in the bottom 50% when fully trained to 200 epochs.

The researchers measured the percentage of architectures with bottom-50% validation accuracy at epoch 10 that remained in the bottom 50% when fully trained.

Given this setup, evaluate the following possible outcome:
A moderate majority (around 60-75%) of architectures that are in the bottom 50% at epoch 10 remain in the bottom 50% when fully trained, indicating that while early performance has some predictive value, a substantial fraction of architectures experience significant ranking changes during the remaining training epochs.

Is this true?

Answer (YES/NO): YES